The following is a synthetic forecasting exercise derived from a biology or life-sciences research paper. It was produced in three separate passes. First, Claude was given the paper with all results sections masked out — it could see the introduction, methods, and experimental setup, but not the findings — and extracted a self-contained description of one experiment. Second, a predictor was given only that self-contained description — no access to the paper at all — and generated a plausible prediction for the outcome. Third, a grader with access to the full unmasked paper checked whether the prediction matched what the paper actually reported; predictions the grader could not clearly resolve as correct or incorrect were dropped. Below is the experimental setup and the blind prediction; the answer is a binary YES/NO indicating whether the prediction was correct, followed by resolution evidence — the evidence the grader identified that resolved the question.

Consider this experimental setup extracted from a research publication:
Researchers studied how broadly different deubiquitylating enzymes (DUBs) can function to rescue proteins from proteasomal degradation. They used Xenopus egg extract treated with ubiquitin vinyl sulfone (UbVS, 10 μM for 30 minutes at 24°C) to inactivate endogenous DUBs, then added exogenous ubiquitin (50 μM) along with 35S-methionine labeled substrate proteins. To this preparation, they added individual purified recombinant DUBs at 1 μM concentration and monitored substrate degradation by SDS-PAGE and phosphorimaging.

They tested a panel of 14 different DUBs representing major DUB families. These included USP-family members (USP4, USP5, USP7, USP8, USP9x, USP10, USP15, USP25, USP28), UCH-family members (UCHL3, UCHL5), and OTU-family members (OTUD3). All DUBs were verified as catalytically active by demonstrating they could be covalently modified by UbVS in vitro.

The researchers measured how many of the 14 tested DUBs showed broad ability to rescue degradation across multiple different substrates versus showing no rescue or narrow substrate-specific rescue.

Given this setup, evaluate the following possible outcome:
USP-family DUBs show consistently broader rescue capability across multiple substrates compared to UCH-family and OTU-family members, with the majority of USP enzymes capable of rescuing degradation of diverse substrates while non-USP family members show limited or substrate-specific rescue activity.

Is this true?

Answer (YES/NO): NO